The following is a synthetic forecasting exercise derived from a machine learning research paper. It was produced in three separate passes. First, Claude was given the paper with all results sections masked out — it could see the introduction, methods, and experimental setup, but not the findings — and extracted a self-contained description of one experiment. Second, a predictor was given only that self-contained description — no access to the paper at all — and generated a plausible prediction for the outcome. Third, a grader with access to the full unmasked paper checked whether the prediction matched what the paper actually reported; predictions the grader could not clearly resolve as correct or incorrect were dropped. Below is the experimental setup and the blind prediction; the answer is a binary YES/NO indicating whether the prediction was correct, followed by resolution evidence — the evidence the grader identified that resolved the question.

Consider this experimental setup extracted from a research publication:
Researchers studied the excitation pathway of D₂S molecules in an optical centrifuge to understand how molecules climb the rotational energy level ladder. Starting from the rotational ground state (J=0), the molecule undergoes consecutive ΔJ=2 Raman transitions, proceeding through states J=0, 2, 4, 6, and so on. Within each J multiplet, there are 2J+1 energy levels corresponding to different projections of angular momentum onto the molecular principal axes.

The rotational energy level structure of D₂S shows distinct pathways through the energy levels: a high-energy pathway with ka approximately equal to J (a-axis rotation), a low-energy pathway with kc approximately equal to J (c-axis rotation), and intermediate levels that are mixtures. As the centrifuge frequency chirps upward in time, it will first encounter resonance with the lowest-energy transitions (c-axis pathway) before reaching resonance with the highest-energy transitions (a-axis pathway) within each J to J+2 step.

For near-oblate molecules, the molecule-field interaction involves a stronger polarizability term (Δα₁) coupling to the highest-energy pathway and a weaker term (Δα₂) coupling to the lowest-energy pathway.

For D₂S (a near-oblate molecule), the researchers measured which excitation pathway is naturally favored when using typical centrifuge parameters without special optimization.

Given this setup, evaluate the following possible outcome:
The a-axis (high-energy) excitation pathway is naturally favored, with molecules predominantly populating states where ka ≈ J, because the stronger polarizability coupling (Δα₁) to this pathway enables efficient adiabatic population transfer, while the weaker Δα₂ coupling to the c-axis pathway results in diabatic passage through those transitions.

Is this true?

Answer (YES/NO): YES